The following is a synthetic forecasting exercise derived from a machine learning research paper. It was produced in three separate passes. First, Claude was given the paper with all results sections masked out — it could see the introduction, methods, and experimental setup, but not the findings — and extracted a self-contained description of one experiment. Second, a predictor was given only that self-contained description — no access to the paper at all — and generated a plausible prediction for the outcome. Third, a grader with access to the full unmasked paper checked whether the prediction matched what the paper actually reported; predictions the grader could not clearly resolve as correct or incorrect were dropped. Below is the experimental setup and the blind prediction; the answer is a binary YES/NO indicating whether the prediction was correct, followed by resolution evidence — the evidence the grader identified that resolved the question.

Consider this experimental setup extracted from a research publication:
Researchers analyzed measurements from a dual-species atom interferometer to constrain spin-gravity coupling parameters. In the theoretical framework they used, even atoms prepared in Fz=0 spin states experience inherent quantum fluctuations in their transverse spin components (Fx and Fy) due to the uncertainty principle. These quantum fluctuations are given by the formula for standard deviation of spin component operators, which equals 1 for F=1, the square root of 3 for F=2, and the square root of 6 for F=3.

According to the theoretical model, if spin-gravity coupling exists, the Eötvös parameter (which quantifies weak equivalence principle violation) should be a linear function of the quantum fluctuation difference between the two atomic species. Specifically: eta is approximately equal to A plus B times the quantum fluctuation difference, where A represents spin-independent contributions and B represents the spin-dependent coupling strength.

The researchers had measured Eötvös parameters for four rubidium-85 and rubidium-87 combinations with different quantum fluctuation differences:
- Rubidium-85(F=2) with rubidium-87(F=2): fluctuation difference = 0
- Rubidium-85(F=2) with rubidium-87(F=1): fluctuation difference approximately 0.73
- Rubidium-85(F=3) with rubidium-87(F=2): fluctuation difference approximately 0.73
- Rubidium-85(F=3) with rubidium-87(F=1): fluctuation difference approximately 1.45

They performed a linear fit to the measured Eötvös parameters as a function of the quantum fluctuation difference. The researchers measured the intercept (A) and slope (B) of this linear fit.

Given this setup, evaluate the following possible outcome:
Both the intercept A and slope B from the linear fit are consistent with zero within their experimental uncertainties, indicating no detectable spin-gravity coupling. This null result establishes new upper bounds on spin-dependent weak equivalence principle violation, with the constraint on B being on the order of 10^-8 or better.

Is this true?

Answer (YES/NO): YES